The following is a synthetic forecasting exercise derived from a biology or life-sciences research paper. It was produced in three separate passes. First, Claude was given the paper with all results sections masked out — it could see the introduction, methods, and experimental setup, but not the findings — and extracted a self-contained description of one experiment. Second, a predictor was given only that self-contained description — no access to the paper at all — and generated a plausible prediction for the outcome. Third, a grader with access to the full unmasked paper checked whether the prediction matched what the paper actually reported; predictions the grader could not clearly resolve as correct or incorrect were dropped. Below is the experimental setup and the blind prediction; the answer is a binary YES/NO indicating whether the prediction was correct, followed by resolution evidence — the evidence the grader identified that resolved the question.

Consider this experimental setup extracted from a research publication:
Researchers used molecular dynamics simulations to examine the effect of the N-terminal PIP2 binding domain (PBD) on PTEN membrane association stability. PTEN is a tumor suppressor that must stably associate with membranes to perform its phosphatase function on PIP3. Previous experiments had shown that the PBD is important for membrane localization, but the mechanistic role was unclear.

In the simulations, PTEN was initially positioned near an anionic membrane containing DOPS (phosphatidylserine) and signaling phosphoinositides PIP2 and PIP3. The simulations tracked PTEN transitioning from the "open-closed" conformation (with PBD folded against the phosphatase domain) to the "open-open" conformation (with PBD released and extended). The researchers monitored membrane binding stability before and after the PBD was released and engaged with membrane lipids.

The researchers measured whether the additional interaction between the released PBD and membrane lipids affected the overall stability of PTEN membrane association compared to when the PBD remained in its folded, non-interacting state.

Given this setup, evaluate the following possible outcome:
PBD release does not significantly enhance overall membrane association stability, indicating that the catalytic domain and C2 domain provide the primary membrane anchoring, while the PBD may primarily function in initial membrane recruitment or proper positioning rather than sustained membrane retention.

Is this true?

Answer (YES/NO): NO